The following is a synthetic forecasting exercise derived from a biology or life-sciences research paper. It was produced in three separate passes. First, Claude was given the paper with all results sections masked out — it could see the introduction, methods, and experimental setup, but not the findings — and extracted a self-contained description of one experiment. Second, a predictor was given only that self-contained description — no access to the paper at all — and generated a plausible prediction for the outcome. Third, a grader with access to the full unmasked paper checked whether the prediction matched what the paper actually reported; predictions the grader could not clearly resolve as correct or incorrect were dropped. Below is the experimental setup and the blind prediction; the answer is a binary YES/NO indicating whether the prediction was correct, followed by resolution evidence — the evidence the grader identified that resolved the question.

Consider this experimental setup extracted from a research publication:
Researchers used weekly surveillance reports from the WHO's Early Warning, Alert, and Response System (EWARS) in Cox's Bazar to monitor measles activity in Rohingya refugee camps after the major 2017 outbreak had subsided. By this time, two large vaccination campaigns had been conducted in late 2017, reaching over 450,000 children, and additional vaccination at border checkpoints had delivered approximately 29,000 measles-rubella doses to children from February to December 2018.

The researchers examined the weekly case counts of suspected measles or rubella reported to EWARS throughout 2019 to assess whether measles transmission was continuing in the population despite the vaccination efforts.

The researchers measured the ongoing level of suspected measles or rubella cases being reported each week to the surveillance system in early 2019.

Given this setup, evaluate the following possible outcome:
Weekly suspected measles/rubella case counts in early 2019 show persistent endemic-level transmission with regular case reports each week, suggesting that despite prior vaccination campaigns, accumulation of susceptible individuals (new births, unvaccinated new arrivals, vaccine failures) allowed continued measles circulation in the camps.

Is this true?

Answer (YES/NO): YES